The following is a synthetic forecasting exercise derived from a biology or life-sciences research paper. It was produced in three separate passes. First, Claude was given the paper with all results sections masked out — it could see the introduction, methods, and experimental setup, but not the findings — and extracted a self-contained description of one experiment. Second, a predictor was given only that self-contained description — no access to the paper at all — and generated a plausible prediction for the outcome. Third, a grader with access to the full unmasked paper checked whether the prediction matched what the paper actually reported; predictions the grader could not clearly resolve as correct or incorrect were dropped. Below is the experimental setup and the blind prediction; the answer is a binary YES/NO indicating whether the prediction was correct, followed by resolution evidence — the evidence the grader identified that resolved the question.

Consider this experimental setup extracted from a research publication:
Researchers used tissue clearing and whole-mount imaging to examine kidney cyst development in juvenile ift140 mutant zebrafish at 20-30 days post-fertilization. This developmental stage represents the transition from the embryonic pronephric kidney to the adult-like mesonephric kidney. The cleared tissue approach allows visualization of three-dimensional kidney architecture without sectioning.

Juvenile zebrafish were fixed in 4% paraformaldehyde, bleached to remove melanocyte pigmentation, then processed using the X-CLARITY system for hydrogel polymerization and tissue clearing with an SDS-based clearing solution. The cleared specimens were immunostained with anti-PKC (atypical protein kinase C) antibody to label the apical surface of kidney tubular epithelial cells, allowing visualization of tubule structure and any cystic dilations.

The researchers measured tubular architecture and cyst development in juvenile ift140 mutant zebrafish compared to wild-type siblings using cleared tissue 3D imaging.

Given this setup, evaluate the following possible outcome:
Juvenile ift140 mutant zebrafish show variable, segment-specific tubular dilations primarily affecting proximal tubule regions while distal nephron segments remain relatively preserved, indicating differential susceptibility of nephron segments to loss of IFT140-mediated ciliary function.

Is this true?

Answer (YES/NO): YES